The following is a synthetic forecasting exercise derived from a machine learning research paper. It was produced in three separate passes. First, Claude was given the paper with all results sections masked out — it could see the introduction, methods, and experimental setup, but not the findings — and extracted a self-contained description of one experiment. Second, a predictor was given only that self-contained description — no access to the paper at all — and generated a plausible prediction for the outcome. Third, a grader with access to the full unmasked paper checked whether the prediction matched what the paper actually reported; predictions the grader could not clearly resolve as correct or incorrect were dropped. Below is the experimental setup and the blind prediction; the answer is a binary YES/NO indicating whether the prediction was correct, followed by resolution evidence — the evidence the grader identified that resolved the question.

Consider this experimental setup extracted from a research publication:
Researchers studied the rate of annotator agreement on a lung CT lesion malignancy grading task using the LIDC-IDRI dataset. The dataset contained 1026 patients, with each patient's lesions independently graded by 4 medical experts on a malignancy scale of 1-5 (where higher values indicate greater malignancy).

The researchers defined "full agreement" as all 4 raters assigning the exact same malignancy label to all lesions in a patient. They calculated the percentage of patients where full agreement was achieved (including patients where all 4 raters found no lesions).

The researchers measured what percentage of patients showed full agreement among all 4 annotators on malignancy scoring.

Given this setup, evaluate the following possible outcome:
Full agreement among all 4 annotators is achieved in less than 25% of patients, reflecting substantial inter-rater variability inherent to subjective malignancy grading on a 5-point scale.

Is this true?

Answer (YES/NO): YES